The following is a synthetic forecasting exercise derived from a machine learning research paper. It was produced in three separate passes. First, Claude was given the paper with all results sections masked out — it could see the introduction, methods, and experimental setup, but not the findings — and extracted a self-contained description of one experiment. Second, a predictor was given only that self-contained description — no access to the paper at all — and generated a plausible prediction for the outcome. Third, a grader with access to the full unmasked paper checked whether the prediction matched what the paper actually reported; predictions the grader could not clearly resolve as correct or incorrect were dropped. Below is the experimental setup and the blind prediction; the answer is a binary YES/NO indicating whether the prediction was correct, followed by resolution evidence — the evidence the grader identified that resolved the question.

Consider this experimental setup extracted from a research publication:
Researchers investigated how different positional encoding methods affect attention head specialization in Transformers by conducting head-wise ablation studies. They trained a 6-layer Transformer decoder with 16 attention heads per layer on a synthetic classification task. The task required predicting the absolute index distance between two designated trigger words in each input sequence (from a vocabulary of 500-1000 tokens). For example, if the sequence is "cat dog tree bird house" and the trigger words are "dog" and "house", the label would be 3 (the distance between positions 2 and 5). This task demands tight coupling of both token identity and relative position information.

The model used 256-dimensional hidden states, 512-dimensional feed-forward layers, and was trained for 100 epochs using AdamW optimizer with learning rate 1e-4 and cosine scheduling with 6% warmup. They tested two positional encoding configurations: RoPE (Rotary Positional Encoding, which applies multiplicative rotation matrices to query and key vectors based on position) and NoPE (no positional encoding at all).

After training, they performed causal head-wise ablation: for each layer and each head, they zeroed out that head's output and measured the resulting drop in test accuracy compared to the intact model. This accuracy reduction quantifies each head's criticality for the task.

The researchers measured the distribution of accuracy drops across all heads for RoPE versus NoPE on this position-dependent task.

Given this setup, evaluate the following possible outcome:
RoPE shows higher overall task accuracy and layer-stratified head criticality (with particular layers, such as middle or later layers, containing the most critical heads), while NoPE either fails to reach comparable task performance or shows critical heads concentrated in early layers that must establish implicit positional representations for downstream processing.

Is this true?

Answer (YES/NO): NO